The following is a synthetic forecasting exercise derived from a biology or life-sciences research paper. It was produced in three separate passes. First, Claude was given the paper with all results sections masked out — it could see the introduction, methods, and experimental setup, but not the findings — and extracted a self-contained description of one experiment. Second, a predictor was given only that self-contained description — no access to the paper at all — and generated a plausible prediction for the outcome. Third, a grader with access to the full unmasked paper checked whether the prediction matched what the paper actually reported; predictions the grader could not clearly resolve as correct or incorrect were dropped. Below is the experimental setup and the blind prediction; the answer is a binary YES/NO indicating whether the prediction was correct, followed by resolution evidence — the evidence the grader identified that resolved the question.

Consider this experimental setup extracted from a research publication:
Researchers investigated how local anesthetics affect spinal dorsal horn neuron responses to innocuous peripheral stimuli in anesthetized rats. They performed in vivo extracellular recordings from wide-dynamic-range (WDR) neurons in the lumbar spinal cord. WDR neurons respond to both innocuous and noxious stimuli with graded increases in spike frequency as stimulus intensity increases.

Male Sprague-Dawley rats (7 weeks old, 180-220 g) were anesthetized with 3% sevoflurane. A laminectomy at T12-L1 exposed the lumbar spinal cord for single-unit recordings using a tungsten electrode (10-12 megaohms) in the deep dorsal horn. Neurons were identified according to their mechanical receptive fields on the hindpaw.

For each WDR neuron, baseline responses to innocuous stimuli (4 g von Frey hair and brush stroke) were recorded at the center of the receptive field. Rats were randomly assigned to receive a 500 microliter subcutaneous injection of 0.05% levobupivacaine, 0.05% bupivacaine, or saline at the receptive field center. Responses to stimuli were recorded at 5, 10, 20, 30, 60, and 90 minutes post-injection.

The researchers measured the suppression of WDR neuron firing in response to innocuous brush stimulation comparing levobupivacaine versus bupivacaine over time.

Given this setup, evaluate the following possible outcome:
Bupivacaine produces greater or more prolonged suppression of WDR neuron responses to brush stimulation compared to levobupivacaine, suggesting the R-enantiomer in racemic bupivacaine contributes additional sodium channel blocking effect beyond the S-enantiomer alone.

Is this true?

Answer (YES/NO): YES